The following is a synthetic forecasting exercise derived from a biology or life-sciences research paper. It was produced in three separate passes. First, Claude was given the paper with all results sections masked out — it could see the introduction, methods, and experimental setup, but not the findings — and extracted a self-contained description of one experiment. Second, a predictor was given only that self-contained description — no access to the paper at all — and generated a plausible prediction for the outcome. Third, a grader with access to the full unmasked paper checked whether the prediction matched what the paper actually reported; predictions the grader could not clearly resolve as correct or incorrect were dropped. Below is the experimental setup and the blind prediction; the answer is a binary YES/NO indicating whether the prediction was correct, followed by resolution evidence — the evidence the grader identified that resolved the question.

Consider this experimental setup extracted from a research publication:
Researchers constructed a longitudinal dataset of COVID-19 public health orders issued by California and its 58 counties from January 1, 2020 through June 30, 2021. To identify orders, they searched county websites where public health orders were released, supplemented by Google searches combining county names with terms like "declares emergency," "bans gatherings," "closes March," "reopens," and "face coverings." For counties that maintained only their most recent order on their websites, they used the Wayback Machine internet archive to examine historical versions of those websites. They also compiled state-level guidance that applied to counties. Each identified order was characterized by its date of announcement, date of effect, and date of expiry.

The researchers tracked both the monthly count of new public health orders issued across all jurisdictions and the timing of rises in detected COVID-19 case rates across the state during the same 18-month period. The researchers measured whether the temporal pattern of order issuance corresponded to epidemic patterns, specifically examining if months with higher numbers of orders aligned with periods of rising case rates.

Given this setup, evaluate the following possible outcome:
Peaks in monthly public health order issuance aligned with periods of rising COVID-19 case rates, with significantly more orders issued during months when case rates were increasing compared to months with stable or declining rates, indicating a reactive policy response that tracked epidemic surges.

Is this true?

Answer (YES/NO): NO